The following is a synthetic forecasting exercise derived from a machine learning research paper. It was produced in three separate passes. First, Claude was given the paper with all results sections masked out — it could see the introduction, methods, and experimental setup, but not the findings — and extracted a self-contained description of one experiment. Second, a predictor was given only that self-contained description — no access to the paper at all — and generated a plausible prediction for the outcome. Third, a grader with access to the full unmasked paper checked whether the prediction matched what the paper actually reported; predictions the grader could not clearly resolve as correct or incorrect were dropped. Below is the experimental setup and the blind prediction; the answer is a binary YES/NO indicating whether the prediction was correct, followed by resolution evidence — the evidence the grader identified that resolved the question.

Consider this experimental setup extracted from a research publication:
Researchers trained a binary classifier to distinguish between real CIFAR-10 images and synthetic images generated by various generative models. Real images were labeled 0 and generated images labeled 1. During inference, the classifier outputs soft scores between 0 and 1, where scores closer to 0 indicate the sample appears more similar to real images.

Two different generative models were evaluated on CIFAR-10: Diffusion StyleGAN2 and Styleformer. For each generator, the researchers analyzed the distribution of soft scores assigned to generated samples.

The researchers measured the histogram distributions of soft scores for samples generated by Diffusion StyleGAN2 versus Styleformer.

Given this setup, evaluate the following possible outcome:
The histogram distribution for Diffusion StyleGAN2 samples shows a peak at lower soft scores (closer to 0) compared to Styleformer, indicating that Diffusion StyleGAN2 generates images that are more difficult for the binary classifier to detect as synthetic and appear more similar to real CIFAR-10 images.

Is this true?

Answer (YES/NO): NO